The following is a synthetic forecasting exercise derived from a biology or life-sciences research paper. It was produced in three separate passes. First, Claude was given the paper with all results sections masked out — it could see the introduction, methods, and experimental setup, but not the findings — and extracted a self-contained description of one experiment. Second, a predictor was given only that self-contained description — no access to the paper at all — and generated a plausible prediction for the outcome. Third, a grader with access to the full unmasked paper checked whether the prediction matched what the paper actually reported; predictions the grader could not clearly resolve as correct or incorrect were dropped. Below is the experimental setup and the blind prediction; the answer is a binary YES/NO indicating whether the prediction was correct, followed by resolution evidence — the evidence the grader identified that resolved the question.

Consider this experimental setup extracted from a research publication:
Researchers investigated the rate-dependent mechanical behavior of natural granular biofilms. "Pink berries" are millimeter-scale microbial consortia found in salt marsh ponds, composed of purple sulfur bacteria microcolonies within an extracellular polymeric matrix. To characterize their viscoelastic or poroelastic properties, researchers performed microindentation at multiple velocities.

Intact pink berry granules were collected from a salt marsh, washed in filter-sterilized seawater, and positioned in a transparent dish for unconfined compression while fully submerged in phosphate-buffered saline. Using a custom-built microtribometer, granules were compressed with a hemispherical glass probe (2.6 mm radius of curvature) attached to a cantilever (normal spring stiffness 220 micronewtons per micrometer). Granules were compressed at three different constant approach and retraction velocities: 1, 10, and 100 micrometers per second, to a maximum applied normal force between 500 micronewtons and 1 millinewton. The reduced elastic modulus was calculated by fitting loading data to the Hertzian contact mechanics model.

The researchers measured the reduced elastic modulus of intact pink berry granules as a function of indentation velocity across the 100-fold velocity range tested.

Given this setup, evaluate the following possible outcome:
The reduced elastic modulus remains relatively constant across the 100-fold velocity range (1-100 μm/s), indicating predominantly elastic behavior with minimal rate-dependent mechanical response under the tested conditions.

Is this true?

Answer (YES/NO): NO